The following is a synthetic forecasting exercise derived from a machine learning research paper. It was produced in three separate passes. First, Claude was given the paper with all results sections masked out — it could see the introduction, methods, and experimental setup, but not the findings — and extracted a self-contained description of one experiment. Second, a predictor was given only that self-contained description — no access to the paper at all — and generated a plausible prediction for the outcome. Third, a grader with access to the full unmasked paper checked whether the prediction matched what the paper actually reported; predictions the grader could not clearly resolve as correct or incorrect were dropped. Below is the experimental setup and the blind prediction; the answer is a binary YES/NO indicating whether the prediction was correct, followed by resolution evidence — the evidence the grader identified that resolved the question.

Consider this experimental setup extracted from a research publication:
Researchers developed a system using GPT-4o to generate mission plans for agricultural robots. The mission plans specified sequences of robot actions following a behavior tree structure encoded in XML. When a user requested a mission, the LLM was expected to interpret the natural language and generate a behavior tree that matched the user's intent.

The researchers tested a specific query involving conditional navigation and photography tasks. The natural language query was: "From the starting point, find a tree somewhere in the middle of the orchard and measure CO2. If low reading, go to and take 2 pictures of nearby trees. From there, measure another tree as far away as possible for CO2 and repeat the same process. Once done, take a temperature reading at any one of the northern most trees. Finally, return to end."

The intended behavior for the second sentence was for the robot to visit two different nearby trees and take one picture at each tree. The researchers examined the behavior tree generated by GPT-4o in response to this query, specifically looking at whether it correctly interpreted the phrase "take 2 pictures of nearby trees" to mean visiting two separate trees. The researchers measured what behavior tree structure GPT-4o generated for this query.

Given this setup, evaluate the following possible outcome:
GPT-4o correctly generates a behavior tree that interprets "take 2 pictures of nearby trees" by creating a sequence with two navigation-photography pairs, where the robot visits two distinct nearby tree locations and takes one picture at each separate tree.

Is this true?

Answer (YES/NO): NO